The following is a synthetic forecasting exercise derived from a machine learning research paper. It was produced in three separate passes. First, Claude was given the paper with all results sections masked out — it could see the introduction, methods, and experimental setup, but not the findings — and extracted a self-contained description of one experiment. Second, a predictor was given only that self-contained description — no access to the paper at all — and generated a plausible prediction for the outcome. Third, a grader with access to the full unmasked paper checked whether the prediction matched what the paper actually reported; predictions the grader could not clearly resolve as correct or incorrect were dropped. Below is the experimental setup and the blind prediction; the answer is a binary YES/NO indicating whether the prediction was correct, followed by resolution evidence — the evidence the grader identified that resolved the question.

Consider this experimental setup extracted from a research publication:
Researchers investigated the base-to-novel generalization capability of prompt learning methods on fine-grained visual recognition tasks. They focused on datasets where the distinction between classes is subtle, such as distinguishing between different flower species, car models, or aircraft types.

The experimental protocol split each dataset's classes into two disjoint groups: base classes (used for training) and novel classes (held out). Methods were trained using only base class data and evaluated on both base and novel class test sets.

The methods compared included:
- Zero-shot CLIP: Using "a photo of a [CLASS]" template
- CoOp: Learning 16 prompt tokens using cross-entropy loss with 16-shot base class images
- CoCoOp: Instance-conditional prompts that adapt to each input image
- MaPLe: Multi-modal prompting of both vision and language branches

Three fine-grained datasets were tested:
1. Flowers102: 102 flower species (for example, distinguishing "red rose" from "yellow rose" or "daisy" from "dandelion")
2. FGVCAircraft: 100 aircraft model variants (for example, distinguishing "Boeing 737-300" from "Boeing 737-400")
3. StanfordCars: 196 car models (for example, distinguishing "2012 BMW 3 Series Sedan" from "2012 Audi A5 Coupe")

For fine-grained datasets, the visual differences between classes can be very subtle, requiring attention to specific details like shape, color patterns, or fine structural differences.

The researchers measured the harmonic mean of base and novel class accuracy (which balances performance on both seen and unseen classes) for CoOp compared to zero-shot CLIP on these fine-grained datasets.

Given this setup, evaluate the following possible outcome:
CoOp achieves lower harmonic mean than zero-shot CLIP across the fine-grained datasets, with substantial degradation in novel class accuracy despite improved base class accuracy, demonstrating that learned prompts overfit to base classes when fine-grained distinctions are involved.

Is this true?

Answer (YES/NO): YES